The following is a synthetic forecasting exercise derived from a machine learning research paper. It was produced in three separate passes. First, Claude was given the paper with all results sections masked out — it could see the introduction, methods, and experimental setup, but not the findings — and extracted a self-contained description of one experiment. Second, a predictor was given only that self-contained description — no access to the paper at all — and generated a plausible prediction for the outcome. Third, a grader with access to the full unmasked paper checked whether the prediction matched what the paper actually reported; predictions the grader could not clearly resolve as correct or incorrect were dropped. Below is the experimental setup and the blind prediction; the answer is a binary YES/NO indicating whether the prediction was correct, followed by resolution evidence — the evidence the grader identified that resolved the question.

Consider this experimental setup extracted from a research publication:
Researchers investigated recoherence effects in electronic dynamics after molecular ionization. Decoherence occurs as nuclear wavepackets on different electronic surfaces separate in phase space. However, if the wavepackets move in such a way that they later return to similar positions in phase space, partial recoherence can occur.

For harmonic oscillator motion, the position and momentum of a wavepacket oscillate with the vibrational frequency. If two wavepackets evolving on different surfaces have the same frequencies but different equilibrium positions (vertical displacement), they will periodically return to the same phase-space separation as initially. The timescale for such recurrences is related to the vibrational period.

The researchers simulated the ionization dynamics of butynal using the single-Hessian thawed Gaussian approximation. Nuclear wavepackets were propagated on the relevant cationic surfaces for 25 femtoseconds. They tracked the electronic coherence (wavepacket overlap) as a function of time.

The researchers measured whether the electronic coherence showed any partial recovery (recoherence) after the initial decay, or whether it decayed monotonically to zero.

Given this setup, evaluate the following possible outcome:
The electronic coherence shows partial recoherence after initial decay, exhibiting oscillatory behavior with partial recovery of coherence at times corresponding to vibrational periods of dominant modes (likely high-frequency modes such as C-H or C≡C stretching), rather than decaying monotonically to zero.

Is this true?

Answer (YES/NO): NO